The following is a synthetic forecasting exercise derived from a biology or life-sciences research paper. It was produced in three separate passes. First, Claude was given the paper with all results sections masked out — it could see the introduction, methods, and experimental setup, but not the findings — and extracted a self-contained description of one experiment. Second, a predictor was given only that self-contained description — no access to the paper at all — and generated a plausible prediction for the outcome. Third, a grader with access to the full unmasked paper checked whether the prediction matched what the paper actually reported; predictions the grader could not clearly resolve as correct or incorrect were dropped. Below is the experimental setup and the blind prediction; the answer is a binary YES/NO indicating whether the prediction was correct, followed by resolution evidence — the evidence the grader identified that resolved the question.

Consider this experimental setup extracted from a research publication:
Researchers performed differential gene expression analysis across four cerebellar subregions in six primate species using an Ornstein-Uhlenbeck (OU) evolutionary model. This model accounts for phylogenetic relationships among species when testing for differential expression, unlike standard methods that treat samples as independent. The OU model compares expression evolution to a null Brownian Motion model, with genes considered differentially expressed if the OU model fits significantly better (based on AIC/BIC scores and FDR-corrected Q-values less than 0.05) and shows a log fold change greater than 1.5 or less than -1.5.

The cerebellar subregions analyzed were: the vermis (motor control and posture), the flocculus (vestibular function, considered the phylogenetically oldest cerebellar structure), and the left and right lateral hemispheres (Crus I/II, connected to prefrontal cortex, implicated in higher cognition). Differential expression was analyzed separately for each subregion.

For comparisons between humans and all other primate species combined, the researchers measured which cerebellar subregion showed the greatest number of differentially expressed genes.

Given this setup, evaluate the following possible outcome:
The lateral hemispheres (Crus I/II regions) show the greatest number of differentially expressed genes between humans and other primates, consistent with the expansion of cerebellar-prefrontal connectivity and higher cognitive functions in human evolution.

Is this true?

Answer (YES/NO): NO